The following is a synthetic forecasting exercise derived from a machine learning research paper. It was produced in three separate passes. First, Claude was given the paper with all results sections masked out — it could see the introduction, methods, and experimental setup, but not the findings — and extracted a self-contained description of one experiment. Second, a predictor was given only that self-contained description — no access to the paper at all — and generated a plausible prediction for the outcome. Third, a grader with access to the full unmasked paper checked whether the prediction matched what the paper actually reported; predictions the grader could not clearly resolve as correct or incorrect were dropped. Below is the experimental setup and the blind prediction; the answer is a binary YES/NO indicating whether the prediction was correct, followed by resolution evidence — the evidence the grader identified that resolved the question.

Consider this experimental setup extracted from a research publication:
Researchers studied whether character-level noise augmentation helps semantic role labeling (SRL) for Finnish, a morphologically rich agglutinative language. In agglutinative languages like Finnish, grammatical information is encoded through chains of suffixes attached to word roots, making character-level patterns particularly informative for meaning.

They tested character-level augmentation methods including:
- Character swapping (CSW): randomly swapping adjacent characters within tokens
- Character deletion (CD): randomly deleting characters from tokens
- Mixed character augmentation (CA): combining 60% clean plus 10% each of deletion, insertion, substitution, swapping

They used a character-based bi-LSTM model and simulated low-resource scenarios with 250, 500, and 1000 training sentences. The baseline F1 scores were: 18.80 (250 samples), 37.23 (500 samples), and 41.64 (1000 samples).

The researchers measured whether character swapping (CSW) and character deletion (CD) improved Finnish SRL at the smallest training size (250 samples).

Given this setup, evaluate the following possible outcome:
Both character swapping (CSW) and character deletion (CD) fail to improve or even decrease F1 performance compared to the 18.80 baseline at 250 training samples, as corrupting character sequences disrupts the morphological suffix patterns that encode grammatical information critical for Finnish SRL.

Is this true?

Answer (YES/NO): NO